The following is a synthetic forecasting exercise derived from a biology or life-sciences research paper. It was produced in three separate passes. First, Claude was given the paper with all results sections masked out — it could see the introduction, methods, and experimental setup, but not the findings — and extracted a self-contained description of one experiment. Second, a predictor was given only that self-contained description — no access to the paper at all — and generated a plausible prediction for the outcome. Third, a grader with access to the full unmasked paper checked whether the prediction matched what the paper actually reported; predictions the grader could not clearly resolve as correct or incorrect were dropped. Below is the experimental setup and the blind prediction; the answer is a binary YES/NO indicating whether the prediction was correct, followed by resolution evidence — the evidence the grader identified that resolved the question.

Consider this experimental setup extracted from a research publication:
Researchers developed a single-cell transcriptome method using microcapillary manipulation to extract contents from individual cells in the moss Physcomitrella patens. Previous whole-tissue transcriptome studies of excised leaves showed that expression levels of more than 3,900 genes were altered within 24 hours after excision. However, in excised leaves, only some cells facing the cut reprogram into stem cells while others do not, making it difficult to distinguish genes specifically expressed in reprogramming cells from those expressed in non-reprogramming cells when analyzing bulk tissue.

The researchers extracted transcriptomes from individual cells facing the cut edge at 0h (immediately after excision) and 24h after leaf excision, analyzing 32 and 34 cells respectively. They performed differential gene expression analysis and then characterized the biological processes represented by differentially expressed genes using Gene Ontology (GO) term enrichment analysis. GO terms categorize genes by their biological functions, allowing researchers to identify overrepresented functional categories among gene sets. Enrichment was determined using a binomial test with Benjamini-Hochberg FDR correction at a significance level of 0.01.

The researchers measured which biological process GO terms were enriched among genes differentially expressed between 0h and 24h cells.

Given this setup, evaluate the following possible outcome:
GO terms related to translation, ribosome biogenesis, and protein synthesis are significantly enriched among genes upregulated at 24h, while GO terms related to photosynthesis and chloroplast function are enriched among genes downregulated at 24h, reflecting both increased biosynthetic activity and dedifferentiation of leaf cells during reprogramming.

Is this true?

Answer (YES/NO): NO